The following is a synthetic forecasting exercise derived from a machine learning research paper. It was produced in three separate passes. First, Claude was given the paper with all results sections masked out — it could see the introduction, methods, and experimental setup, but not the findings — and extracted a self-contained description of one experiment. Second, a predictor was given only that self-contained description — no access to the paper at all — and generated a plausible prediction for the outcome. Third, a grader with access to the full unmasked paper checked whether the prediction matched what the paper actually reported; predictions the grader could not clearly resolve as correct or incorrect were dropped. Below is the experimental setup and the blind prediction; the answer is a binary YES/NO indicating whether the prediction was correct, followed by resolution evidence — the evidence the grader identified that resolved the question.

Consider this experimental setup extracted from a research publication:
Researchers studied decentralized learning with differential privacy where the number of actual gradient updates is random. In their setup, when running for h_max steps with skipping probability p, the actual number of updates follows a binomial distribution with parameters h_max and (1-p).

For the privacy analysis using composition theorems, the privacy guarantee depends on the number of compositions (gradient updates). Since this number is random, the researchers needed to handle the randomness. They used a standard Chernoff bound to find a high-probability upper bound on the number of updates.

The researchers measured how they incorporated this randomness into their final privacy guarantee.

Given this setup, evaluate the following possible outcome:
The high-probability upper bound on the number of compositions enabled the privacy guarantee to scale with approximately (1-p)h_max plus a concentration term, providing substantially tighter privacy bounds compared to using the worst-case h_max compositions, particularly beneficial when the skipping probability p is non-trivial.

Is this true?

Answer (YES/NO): NO